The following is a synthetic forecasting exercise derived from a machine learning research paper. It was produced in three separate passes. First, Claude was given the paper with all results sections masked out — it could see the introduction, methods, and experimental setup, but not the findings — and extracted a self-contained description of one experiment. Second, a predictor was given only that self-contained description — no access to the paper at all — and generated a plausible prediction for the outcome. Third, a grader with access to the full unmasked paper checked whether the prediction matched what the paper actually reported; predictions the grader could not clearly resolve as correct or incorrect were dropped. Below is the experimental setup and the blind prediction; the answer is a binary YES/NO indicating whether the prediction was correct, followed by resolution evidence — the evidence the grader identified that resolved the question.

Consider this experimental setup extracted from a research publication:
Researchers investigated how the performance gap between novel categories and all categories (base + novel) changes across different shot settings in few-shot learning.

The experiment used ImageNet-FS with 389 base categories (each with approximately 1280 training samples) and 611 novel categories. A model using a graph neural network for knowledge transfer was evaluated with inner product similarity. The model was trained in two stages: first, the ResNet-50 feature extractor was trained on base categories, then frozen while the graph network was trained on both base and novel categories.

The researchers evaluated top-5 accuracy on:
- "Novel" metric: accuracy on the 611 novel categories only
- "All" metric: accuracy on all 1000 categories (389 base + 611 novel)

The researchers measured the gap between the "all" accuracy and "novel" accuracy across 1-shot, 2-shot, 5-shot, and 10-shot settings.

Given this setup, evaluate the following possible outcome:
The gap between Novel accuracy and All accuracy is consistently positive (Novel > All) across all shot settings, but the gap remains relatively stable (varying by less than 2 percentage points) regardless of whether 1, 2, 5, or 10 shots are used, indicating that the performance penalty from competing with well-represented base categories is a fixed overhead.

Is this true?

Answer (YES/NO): NO